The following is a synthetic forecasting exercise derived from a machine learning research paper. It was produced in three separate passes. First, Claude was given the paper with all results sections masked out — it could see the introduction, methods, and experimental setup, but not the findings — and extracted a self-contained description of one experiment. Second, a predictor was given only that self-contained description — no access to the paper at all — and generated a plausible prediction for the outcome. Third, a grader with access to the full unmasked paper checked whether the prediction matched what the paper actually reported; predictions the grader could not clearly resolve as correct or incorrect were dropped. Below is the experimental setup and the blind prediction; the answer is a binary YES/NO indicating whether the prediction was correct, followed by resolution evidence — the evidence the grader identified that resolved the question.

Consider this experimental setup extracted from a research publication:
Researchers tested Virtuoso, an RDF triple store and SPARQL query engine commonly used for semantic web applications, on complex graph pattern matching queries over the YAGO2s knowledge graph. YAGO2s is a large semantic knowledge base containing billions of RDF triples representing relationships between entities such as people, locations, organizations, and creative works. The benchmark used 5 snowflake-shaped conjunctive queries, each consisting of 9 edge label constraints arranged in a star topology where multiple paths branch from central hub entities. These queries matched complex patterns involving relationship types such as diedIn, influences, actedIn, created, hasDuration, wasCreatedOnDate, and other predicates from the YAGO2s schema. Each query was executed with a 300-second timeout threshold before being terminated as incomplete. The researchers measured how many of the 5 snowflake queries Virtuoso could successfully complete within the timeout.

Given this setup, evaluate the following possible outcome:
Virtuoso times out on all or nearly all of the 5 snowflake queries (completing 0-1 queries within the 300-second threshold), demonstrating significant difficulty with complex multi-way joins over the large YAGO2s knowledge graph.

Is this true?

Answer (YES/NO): YES